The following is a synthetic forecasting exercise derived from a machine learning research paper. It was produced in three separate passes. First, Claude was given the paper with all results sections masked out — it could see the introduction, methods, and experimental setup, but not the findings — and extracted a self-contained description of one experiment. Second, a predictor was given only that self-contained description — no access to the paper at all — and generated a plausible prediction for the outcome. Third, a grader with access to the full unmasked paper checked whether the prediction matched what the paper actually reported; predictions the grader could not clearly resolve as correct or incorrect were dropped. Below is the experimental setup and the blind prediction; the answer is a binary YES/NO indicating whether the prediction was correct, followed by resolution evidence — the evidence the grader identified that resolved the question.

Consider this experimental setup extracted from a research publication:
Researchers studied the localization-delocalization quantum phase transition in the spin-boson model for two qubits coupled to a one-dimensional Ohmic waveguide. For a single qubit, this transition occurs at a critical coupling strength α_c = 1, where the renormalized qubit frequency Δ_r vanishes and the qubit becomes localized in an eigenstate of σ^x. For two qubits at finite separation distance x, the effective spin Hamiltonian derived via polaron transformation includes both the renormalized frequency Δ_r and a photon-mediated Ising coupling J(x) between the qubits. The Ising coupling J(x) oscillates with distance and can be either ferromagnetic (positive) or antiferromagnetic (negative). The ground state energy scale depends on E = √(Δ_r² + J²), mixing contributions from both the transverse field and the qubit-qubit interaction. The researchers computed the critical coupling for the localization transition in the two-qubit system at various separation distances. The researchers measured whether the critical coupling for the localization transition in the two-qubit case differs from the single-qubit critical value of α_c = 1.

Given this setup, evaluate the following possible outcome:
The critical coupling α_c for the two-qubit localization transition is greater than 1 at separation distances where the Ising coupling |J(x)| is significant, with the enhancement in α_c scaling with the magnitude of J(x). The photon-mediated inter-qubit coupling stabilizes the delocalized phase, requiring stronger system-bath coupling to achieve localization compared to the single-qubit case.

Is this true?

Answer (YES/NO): NO